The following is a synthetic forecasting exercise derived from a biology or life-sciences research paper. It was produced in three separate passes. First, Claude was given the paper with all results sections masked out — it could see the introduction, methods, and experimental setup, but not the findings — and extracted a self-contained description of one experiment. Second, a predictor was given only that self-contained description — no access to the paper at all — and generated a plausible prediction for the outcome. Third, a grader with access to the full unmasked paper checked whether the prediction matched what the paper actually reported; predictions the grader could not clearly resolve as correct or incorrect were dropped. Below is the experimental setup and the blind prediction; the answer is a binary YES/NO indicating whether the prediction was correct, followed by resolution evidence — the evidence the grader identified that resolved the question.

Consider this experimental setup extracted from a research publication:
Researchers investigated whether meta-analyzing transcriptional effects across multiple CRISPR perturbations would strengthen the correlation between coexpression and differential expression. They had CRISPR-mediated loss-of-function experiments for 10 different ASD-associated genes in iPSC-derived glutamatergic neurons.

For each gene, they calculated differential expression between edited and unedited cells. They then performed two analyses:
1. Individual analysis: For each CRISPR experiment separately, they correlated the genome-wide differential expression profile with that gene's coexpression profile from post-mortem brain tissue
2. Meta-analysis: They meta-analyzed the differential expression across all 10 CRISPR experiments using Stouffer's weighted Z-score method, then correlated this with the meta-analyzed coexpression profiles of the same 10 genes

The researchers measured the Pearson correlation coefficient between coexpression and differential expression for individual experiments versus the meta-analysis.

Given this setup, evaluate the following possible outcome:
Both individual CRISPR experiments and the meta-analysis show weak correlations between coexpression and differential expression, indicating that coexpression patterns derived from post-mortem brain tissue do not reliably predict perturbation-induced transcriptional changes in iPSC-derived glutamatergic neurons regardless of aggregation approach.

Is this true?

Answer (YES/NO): NO